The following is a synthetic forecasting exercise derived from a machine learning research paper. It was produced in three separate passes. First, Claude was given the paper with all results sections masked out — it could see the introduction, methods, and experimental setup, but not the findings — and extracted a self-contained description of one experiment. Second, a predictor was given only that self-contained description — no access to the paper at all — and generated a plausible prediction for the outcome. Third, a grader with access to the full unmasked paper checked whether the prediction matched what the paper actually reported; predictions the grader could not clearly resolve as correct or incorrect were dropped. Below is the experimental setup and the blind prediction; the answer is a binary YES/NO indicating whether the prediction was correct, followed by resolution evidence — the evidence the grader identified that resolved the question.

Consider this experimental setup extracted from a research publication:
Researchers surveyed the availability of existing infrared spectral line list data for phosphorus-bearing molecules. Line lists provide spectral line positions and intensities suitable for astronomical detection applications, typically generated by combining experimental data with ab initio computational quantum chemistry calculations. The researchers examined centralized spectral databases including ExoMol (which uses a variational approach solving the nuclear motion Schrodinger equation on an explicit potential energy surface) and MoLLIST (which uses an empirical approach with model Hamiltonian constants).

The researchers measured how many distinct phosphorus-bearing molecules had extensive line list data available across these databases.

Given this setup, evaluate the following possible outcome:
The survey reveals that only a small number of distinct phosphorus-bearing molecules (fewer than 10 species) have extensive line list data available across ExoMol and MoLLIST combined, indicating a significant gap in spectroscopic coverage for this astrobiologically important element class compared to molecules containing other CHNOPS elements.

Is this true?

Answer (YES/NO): NO